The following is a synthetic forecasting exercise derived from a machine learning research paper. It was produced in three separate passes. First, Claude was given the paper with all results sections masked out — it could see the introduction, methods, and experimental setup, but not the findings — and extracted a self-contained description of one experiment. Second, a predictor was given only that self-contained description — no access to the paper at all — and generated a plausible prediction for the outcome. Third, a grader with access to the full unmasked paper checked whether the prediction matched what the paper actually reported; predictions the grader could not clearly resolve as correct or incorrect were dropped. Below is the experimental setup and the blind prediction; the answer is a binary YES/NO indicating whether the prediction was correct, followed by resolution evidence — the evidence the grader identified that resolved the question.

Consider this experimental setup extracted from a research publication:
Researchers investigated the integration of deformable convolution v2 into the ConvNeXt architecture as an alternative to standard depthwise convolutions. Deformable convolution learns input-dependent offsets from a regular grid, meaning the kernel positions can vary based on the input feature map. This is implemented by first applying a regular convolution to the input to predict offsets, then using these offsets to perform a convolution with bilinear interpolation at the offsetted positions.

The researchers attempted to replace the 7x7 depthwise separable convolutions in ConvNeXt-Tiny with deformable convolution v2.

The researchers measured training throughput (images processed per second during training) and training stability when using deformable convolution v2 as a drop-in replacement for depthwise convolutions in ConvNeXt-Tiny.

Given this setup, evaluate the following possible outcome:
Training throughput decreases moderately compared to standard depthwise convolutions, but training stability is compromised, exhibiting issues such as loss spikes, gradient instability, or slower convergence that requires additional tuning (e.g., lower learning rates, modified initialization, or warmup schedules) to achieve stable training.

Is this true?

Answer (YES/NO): NO